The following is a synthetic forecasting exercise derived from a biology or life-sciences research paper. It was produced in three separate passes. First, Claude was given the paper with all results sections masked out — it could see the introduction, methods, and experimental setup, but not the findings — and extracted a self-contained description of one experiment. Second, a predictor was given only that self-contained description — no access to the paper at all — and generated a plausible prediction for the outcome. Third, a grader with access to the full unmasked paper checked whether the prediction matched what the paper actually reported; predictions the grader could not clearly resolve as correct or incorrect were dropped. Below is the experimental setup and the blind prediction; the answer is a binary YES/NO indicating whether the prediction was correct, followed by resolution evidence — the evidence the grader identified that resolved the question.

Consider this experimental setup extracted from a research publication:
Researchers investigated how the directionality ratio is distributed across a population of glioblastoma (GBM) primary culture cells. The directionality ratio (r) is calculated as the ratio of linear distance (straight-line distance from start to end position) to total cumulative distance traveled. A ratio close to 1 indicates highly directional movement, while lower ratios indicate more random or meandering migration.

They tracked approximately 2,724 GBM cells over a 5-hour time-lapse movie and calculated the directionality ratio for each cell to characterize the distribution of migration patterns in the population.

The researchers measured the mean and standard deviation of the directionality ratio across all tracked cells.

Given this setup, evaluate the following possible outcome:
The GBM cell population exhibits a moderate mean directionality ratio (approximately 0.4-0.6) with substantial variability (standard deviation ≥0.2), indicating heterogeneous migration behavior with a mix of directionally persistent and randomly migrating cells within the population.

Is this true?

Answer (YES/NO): YES